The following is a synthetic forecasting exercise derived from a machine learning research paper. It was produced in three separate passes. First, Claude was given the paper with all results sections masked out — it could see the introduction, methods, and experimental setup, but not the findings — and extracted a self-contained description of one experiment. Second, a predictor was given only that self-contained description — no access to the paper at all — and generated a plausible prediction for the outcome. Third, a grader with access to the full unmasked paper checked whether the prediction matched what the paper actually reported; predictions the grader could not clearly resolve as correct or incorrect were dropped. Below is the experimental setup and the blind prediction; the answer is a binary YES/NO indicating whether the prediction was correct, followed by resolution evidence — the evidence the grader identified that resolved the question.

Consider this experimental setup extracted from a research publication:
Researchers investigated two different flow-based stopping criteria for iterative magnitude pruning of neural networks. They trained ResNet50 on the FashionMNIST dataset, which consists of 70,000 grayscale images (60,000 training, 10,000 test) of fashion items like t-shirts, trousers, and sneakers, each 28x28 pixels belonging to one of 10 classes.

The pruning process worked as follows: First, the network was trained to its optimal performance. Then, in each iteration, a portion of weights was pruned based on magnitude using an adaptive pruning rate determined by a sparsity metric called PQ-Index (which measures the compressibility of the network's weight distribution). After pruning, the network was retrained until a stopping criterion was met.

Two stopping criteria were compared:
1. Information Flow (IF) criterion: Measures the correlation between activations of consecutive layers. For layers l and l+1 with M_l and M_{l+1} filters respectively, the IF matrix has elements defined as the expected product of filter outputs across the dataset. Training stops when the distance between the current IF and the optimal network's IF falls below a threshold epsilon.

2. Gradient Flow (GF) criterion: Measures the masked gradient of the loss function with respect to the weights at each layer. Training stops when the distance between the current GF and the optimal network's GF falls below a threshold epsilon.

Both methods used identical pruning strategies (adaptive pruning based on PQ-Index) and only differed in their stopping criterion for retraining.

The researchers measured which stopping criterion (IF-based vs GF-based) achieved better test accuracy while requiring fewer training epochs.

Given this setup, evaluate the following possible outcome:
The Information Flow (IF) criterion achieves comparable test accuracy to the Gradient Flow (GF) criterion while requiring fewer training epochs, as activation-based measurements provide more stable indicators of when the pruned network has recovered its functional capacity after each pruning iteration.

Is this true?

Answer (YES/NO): NO